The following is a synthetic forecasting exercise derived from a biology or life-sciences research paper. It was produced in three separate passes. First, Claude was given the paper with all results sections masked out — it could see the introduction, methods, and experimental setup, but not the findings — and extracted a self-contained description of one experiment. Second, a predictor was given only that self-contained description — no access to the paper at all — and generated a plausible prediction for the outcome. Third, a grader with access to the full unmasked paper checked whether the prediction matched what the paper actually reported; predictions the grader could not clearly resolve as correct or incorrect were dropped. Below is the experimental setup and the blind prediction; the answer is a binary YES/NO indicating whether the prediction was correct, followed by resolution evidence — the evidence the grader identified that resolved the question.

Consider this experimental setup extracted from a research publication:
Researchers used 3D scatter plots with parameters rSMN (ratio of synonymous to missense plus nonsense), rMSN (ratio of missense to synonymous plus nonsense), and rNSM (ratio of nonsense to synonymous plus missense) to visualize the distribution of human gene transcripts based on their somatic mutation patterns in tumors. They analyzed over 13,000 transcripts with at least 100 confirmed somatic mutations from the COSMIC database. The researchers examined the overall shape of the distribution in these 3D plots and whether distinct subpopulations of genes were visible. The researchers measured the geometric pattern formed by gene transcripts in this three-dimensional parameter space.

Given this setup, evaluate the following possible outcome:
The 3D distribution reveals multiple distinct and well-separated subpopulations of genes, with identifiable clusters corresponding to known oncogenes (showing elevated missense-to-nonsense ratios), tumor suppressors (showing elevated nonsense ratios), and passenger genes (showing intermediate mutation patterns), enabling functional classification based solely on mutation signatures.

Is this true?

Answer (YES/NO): YES